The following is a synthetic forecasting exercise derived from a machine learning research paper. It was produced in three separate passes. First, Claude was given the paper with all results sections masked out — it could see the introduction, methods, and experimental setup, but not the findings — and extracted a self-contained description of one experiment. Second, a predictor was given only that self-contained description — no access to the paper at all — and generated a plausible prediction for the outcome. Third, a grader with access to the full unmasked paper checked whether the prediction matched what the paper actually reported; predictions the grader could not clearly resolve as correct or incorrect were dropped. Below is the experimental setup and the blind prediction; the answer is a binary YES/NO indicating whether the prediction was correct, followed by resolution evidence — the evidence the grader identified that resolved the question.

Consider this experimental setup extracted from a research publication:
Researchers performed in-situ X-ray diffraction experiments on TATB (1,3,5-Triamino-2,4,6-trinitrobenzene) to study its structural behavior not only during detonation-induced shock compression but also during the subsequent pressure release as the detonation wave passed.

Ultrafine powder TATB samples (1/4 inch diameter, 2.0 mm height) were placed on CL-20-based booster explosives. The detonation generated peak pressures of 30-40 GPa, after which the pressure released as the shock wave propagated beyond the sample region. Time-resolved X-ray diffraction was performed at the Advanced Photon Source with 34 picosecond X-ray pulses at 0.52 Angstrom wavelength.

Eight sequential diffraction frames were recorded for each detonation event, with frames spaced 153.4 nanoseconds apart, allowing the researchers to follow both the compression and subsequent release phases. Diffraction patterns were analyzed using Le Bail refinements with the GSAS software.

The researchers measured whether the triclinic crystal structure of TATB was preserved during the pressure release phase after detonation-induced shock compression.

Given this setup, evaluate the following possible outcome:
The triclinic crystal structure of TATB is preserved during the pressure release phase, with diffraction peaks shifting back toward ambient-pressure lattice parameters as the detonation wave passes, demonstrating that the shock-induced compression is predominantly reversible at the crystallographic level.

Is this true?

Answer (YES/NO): YES